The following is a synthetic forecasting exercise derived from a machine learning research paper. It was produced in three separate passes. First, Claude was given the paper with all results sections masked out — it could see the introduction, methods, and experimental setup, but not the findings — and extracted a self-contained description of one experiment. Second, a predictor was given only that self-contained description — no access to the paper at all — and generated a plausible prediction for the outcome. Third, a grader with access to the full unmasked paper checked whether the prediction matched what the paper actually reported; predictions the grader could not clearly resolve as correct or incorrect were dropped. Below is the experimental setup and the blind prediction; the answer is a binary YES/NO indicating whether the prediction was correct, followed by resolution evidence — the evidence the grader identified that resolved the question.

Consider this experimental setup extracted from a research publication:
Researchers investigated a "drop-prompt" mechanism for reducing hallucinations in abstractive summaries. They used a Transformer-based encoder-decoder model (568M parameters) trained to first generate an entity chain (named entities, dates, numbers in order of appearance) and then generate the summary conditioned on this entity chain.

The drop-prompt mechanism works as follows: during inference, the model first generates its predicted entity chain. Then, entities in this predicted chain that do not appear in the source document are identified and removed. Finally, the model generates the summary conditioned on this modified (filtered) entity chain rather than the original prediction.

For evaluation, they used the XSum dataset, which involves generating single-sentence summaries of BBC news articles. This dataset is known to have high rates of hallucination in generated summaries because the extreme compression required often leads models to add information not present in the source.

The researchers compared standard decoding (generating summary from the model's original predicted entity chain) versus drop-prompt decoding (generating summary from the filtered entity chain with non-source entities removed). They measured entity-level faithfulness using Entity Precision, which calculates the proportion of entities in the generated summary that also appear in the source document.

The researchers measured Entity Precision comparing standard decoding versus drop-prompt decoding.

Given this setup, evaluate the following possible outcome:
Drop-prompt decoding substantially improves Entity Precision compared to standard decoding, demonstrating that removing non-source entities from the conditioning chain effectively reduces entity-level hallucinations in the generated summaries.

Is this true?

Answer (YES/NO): YES